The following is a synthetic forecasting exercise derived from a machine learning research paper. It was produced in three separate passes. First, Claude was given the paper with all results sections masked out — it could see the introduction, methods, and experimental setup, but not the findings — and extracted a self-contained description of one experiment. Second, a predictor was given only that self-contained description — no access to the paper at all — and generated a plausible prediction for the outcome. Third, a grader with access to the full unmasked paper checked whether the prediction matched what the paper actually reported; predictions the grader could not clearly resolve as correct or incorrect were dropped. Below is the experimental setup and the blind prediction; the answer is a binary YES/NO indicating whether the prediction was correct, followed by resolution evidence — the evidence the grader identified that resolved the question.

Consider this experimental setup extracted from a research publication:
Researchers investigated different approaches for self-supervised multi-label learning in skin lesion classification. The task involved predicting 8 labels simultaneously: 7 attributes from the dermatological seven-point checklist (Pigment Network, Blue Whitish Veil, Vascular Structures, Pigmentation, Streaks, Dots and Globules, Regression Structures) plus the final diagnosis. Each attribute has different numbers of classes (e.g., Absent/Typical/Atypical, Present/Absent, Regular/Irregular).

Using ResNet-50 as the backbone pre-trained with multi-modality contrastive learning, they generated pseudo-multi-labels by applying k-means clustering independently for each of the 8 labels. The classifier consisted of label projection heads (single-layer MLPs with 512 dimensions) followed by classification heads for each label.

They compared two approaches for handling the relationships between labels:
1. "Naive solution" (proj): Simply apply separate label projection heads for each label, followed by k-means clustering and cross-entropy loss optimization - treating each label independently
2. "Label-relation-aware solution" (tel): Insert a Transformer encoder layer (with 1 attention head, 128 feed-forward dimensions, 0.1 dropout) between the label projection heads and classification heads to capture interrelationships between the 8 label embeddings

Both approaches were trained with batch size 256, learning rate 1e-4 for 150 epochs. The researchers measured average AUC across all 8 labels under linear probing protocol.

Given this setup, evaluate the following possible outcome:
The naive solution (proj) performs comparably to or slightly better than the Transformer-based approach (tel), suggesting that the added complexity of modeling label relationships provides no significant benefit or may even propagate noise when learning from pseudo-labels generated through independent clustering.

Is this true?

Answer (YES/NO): NO